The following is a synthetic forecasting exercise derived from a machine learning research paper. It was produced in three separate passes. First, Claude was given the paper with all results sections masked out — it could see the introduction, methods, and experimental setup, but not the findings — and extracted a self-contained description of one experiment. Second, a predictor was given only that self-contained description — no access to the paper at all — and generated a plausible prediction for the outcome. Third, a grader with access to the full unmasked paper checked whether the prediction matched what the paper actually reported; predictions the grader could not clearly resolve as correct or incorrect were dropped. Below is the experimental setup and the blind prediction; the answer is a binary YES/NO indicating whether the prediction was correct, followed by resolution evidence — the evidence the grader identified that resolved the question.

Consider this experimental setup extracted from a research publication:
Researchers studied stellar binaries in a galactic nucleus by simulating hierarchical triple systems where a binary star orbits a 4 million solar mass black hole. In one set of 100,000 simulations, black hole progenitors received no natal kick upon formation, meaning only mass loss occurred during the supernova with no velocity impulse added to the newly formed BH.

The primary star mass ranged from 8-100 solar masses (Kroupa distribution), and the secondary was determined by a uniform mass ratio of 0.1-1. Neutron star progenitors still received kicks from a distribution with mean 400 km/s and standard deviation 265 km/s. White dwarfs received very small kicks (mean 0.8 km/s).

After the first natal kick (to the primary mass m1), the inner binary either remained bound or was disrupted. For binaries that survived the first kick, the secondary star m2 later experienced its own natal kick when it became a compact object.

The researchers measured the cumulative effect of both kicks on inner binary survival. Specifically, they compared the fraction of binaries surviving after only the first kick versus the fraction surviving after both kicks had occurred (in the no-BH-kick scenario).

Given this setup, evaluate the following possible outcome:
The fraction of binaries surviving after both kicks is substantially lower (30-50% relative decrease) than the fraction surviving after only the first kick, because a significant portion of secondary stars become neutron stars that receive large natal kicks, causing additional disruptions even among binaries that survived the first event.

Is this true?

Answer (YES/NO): YES